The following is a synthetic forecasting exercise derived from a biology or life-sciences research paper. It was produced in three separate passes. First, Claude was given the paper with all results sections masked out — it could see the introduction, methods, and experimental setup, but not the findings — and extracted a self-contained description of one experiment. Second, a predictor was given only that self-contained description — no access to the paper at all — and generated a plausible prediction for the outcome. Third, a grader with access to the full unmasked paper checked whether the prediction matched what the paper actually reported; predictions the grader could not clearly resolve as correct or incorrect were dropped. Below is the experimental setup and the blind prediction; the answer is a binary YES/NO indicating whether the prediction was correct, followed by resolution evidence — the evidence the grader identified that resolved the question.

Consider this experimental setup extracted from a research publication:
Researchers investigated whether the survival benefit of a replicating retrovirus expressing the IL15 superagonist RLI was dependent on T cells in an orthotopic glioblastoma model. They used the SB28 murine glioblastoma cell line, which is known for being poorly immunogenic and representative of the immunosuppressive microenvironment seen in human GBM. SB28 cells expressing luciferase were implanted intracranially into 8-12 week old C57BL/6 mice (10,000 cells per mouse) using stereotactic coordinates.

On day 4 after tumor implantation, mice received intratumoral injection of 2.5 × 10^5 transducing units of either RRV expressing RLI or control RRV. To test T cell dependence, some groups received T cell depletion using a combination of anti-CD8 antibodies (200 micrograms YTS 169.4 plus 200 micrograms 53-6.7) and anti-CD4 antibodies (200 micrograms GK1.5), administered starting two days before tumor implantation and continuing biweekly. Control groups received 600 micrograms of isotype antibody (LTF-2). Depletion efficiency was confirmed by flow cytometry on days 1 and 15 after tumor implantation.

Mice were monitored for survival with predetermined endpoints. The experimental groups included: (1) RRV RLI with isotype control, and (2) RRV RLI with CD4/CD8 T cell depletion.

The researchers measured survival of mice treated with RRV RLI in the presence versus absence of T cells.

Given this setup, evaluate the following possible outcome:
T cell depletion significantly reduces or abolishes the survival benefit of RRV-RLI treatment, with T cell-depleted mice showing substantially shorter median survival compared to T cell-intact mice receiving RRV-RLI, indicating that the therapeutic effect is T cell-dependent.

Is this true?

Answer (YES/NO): YES